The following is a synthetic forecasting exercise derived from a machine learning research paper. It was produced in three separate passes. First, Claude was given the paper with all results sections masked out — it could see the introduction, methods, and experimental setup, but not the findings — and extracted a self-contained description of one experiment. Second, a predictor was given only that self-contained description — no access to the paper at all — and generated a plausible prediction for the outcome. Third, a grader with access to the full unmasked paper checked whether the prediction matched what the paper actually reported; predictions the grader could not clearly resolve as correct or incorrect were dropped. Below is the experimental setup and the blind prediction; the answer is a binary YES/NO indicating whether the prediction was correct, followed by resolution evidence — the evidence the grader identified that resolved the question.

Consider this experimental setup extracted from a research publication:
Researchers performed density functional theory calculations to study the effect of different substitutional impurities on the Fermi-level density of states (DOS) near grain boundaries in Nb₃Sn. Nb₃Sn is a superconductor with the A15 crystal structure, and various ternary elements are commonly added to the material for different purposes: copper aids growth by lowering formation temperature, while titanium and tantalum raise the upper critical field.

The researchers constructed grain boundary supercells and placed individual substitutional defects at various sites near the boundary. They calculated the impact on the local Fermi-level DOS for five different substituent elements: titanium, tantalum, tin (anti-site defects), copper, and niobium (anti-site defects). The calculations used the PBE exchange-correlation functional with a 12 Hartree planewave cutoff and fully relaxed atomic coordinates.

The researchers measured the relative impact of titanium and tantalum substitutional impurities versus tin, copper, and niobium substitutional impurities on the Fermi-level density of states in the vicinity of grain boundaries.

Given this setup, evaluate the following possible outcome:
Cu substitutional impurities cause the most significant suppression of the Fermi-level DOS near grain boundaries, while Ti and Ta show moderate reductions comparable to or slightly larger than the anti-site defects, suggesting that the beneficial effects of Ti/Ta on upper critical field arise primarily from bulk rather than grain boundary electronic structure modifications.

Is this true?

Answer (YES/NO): NO